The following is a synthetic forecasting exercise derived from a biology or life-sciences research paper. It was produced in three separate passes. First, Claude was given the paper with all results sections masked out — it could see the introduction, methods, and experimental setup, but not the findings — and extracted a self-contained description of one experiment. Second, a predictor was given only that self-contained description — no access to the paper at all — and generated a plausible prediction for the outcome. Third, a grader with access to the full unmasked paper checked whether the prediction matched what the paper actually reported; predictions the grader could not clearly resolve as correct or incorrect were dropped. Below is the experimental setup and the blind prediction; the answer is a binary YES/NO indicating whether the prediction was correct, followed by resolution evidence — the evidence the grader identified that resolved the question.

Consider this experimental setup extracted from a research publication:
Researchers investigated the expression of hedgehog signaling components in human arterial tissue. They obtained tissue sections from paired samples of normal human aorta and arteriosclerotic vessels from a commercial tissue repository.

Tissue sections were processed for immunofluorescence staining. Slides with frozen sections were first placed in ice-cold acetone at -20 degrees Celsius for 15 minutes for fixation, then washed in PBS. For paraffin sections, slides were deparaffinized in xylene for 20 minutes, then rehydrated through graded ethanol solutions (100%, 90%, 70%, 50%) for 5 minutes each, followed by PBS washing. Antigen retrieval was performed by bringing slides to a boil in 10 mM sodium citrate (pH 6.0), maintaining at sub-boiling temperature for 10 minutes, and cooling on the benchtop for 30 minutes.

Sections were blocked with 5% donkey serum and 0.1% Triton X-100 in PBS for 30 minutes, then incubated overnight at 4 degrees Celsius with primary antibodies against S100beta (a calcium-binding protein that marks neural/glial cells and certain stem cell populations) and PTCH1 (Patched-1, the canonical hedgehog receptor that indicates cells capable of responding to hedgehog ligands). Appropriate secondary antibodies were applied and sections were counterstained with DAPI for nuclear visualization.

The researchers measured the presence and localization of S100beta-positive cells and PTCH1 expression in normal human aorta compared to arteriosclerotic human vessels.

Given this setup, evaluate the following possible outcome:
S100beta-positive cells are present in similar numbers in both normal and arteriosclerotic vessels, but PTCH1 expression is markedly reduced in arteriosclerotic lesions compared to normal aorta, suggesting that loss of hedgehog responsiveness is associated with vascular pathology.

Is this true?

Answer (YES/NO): NO